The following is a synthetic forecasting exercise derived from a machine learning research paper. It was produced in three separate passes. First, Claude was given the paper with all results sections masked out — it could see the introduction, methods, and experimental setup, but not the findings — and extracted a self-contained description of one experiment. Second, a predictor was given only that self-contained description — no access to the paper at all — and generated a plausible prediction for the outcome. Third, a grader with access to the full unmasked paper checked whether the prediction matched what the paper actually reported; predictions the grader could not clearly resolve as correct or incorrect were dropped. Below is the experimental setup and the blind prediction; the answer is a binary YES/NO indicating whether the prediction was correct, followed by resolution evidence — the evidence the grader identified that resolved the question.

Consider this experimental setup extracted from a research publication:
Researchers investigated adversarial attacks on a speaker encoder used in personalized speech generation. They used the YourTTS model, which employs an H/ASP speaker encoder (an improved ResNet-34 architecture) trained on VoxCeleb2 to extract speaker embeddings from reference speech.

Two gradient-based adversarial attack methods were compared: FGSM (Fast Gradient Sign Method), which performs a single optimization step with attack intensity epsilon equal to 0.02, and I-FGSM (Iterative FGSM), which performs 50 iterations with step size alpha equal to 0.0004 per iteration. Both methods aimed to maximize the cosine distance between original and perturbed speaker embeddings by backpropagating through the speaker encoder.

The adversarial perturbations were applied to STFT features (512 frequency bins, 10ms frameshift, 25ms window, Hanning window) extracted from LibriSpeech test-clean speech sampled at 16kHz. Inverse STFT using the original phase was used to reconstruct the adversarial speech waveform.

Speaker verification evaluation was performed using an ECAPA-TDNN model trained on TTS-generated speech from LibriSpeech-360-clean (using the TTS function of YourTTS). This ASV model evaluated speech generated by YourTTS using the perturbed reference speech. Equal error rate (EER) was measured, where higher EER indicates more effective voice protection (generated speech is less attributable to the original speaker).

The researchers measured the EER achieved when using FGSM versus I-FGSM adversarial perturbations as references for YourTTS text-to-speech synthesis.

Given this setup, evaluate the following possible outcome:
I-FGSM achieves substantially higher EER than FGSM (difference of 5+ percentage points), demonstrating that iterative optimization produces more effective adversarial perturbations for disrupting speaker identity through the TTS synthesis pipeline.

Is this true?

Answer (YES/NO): YES